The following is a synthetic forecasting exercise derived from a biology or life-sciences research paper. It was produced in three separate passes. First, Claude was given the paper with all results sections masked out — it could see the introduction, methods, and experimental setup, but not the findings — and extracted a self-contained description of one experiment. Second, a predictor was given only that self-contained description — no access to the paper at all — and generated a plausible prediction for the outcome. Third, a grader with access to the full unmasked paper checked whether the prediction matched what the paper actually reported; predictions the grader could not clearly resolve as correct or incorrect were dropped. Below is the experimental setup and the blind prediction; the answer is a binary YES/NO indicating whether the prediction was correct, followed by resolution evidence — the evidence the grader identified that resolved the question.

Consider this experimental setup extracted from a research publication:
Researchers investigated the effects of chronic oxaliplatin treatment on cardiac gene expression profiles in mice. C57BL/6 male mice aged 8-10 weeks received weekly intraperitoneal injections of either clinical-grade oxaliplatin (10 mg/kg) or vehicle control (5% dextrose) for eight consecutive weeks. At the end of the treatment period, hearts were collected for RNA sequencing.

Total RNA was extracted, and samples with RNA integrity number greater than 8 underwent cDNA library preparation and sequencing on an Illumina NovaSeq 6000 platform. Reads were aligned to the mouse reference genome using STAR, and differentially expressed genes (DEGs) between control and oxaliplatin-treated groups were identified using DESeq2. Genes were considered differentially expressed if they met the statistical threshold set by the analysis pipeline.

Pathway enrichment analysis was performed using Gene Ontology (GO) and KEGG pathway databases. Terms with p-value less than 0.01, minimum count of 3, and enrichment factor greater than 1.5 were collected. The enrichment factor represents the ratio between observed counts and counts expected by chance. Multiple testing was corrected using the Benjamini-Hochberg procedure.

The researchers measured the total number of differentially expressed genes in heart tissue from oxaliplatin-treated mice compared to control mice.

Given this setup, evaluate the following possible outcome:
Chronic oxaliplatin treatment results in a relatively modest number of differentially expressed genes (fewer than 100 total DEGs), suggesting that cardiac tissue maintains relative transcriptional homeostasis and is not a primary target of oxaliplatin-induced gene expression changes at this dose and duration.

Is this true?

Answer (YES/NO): NO